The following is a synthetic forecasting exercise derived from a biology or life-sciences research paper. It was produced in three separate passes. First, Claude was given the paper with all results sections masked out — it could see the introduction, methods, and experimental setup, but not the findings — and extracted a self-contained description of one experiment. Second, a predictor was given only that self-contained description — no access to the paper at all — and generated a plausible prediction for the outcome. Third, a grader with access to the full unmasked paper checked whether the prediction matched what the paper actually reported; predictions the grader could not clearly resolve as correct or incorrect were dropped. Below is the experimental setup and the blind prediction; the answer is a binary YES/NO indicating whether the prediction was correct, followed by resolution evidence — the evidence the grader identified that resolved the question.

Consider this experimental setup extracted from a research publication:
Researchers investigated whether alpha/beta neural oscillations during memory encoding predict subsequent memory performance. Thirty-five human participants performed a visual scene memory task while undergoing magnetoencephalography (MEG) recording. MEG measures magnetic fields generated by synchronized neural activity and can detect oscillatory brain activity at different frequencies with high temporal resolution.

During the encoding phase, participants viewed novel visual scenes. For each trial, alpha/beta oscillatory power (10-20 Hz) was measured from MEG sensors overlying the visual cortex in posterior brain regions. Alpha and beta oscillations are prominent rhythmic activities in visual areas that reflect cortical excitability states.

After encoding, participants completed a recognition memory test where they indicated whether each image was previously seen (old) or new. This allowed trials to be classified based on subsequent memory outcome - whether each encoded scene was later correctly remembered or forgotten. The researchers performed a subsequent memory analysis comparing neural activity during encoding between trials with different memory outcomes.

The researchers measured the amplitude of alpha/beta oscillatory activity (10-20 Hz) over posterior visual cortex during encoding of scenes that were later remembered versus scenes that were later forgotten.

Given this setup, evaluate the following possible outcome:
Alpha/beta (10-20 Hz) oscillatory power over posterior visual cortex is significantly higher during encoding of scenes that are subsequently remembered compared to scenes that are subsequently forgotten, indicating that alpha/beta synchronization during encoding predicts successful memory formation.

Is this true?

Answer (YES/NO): NO